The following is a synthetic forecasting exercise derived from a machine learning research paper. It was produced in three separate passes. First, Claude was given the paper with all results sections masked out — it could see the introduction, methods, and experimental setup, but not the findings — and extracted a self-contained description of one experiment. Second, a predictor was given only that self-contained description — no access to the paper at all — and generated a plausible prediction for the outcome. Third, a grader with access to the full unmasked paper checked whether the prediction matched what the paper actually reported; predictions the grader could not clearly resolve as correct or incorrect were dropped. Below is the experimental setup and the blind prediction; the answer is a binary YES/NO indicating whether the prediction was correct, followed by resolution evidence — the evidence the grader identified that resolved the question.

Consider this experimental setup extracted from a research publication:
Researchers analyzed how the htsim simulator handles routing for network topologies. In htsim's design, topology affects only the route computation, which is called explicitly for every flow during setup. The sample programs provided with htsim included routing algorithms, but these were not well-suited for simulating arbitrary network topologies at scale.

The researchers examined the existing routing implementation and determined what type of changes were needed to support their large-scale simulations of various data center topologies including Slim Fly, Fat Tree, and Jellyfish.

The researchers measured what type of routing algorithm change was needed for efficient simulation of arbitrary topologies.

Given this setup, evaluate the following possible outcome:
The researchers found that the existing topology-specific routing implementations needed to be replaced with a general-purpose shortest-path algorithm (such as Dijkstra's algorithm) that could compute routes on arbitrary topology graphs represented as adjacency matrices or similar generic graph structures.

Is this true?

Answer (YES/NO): NO